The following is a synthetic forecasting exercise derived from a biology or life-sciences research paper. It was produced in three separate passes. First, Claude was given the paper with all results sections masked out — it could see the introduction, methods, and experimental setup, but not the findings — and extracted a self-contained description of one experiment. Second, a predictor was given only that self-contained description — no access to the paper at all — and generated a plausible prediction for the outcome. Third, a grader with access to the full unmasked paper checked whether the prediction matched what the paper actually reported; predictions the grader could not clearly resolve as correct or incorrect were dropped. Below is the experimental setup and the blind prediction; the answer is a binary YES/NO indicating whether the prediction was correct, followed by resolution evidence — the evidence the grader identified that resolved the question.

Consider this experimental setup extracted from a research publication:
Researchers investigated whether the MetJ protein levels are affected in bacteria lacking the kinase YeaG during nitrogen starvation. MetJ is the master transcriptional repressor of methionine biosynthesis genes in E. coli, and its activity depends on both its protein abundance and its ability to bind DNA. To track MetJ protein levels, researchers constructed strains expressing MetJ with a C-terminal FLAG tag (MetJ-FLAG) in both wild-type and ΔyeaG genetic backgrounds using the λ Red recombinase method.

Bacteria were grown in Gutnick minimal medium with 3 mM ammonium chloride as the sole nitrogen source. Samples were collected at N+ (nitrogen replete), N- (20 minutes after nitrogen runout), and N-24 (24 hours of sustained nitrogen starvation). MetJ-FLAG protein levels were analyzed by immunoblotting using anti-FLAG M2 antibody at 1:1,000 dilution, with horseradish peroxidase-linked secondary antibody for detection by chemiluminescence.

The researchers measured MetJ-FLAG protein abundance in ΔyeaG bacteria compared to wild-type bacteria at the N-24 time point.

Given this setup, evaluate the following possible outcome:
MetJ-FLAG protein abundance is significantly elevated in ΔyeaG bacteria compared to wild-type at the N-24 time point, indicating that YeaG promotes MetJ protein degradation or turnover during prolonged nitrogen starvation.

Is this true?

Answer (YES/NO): NO